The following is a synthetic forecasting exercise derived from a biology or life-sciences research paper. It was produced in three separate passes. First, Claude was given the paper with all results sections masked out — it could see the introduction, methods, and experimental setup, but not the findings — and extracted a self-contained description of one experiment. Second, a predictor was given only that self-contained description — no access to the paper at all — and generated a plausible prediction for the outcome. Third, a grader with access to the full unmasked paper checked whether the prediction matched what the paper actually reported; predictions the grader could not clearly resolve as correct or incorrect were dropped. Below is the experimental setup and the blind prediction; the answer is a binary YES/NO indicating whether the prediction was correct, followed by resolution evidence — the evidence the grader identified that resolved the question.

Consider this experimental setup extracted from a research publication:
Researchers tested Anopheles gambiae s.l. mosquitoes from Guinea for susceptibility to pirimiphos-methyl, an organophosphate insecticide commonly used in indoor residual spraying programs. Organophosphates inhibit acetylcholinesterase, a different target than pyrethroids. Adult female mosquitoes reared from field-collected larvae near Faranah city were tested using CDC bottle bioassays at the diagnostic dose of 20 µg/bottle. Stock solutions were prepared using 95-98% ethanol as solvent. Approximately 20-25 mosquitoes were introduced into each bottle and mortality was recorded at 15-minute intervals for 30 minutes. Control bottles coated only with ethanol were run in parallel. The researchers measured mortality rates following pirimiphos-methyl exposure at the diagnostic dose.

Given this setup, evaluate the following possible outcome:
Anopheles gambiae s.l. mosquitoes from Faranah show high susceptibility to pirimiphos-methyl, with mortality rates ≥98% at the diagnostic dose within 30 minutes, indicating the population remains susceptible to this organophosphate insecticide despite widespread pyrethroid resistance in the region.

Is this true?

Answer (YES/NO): YES